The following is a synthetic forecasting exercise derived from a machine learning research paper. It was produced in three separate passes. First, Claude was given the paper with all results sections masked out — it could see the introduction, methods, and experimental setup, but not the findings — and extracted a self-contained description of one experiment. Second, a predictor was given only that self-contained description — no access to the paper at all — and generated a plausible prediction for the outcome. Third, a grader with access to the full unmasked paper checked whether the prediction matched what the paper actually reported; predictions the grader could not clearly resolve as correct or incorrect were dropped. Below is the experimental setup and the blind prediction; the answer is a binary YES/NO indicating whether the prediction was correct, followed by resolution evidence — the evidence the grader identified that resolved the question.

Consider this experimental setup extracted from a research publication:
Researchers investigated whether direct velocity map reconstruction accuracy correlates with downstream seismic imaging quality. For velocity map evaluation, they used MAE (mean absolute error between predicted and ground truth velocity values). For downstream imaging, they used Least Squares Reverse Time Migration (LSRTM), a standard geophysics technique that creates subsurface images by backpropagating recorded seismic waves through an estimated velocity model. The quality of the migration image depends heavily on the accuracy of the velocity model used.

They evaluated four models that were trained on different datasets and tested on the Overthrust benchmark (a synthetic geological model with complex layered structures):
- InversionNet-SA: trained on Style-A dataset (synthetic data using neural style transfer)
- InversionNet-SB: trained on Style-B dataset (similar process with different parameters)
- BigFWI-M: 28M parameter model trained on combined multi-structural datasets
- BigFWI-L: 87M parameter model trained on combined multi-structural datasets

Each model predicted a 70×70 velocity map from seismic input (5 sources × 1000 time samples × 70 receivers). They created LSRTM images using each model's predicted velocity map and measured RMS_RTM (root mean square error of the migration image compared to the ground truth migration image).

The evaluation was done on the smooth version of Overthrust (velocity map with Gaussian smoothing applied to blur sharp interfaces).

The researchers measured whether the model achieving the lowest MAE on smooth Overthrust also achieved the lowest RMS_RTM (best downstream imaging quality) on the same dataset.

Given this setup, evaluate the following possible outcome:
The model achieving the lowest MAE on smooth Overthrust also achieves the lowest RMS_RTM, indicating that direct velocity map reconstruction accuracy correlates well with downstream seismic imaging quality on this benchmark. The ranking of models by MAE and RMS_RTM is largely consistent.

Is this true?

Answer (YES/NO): NO